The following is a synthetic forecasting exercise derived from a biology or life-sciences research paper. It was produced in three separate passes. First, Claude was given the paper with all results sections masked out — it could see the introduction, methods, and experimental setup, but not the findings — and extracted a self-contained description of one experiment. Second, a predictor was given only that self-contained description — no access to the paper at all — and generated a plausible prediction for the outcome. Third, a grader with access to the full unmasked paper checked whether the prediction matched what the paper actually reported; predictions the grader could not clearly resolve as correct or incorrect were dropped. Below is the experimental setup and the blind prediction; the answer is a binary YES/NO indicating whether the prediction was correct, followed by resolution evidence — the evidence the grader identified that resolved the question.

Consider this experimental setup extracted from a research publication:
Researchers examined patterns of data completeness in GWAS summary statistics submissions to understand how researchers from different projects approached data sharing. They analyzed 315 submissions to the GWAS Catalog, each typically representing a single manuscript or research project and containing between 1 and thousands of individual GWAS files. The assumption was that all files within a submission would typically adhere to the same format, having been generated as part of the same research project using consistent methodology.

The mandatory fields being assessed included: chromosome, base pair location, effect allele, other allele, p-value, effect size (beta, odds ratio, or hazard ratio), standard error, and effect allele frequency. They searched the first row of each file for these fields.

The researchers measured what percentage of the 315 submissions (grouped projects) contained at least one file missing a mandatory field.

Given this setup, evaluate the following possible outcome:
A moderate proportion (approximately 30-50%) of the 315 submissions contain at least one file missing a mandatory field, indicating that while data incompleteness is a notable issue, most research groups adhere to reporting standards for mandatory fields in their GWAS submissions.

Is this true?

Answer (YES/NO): NO